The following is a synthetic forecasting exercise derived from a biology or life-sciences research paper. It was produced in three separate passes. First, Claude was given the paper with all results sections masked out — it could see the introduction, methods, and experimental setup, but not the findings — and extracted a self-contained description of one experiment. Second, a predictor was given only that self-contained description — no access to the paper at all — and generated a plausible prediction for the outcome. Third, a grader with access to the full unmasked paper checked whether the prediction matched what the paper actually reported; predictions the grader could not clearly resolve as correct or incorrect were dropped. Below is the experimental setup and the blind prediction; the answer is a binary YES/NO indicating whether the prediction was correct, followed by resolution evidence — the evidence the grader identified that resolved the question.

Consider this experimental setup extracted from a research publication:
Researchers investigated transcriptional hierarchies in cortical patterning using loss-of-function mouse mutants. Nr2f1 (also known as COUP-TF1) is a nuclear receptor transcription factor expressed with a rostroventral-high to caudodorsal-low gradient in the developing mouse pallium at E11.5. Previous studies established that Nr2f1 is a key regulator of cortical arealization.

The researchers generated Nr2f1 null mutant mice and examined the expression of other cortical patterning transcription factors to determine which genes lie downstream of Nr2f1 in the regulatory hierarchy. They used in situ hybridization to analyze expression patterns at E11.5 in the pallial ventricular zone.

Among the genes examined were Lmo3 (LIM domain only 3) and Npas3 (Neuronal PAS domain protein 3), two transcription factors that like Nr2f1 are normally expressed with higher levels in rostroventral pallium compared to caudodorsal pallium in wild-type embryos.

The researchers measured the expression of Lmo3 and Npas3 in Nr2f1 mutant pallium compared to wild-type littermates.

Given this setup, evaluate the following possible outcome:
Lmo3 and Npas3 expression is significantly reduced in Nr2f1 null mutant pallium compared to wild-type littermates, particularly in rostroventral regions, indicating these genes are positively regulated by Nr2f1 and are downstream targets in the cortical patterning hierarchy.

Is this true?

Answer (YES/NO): NO